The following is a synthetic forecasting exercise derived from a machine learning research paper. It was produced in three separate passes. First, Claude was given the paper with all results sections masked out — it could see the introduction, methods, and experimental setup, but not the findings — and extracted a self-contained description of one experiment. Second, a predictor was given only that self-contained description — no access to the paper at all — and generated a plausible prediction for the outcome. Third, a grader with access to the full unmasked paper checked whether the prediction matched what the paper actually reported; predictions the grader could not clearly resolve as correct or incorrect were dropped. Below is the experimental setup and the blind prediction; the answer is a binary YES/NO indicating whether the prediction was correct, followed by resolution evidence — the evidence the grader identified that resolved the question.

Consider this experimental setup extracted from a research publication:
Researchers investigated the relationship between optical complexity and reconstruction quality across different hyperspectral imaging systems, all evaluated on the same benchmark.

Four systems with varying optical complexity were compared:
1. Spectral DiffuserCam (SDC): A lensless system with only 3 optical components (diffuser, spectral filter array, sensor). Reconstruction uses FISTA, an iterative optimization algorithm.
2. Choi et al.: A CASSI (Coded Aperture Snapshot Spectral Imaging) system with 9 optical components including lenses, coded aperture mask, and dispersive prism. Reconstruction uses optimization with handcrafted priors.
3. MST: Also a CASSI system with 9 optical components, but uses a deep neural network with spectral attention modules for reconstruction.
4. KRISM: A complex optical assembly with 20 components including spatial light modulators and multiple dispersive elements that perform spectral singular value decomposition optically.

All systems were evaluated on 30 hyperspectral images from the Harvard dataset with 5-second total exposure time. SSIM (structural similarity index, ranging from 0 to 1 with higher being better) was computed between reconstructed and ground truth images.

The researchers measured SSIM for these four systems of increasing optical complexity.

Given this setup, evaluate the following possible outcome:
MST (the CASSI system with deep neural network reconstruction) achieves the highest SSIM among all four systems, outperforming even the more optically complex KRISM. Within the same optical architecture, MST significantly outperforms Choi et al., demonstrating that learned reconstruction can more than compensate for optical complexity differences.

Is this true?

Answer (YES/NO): NO